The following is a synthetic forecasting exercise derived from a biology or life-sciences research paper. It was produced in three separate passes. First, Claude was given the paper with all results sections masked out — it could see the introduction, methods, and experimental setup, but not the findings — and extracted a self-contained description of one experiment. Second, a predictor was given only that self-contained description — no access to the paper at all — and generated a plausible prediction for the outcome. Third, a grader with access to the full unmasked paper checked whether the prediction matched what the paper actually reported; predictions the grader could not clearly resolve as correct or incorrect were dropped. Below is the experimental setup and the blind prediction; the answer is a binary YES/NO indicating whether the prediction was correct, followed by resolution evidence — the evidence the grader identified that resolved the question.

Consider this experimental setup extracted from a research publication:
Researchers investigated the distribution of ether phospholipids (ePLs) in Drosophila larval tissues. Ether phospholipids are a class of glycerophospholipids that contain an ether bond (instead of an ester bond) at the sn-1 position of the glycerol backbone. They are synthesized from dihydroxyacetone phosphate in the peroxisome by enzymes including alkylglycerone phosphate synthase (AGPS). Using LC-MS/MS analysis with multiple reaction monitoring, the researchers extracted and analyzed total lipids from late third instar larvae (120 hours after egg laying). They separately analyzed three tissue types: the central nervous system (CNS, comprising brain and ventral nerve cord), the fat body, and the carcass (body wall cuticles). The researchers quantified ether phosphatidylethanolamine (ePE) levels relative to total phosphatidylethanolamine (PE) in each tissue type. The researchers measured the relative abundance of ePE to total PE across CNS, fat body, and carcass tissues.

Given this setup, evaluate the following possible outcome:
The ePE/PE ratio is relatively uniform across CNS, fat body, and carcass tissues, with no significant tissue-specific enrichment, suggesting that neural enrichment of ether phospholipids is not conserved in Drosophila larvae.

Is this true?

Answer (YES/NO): NO